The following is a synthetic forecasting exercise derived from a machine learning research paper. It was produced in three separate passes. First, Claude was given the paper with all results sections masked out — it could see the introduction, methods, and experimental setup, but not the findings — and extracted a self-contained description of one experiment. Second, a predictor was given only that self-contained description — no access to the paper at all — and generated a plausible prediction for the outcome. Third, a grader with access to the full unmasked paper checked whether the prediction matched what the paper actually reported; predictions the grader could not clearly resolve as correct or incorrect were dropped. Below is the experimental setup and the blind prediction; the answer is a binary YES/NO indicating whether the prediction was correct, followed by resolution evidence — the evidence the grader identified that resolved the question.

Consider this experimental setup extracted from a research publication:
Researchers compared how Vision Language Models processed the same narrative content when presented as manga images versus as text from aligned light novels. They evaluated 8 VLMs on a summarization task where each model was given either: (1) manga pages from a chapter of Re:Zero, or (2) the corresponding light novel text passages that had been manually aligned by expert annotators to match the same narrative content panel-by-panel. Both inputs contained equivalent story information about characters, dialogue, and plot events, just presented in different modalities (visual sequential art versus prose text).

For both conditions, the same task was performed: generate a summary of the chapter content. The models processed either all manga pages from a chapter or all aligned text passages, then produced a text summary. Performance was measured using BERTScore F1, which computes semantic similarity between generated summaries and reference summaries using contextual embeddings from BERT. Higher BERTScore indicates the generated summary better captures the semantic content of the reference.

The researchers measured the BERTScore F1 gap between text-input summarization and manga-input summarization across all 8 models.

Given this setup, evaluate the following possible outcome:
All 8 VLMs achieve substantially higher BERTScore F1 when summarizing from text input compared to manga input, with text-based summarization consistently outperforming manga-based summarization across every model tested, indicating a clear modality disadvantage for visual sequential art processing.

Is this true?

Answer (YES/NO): NO